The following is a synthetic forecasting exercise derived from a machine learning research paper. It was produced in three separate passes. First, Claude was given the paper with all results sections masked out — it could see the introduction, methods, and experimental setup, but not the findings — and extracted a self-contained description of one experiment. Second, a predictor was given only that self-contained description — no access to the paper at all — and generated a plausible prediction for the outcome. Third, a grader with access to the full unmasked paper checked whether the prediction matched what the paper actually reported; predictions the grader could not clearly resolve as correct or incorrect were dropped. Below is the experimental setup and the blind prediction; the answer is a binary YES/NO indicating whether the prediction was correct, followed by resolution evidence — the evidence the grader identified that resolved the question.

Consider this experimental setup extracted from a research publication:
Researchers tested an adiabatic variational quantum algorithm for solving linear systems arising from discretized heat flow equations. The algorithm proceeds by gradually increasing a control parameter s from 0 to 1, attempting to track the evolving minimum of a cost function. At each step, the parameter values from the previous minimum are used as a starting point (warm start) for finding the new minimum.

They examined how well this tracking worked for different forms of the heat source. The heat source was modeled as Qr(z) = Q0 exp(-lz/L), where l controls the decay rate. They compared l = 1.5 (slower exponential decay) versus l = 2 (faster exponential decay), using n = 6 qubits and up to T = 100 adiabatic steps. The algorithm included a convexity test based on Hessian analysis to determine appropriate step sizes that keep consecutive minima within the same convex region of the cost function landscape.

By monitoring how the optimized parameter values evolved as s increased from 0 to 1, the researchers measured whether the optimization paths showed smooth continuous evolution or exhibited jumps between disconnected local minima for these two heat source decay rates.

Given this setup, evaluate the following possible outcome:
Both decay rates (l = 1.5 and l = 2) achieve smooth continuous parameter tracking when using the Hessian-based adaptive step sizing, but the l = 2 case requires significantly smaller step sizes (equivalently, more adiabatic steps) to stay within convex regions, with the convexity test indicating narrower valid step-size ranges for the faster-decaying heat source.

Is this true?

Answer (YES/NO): NO